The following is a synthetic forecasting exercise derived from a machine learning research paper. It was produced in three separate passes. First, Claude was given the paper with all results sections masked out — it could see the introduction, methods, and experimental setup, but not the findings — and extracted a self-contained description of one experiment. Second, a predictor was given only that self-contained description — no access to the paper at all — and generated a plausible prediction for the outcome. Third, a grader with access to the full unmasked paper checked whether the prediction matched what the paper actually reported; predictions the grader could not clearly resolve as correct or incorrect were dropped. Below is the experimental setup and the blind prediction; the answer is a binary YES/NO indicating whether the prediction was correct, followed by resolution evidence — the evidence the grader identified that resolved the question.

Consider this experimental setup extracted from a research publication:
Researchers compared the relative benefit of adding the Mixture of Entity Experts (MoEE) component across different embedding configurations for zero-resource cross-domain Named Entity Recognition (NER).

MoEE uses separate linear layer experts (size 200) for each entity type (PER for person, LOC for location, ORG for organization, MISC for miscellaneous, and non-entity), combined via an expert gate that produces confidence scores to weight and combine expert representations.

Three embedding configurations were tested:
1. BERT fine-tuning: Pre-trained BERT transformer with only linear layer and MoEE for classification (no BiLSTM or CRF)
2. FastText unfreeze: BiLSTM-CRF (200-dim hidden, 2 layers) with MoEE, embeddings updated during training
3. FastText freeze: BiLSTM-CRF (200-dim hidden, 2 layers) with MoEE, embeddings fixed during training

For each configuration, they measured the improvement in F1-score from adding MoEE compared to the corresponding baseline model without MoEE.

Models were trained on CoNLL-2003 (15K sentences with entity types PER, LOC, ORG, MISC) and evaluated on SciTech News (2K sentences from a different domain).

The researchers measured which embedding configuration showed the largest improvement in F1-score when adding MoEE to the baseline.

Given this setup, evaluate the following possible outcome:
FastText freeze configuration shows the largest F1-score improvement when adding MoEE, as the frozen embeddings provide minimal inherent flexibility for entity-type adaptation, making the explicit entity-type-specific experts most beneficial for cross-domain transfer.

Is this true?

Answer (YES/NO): NO